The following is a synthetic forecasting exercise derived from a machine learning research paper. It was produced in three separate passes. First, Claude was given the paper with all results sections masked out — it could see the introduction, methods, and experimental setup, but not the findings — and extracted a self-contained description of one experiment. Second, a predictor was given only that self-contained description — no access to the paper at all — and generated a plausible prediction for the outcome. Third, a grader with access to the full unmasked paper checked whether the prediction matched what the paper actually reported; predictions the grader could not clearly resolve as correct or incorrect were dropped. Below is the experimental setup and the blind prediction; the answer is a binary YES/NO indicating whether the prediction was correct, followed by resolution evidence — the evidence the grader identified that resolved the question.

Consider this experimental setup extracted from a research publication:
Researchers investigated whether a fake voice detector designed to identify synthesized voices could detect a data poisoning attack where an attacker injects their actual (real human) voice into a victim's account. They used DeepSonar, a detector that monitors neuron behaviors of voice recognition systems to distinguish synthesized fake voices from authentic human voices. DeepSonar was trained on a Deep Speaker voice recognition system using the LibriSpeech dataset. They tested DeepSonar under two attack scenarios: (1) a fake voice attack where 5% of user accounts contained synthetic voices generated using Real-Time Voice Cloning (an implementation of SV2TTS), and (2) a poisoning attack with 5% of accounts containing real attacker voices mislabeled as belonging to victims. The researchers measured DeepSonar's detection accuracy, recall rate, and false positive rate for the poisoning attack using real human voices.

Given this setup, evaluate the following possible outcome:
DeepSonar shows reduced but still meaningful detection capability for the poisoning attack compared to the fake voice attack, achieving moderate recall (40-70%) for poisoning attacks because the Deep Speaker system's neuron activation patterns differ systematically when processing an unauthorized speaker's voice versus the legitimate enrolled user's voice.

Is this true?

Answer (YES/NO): NO